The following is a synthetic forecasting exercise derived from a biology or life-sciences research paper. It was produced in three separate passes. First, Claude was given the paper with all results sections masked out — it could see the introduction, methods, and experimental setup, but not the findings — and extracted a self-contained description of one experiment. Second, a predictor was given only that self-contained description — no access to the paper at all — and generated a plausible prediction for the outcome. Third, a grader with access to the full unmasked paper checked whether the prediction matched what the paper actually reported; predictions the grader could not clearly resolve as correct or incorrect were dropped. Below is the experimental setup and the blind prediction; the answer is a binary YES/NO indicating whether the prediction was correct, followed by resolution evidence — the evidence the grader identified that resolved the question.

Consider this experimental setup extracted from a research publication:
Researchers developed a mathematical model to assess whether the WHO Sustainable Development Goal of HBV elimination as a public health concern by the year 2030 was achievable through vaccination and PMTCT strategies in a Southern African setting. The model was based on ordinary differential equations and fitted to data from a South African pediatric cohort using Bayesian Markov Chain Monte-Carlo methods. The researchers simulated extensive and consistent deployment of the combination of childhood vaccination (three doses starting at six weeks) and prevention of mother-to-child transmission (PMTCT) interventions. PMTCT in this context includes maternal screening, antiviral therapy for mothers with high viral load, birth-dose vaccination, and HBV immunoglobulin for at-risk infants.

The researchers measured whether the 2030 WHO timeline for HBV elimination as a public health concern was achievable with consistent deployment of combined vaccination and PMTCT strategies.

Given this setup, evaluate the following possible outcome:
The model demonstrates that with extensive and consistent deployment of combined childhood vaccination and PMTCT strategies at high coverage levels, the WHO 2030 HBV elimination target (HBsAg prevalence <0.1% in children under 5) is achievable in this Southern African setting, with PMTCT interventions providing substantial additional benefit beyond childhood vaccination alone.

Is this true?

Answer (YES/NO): NO